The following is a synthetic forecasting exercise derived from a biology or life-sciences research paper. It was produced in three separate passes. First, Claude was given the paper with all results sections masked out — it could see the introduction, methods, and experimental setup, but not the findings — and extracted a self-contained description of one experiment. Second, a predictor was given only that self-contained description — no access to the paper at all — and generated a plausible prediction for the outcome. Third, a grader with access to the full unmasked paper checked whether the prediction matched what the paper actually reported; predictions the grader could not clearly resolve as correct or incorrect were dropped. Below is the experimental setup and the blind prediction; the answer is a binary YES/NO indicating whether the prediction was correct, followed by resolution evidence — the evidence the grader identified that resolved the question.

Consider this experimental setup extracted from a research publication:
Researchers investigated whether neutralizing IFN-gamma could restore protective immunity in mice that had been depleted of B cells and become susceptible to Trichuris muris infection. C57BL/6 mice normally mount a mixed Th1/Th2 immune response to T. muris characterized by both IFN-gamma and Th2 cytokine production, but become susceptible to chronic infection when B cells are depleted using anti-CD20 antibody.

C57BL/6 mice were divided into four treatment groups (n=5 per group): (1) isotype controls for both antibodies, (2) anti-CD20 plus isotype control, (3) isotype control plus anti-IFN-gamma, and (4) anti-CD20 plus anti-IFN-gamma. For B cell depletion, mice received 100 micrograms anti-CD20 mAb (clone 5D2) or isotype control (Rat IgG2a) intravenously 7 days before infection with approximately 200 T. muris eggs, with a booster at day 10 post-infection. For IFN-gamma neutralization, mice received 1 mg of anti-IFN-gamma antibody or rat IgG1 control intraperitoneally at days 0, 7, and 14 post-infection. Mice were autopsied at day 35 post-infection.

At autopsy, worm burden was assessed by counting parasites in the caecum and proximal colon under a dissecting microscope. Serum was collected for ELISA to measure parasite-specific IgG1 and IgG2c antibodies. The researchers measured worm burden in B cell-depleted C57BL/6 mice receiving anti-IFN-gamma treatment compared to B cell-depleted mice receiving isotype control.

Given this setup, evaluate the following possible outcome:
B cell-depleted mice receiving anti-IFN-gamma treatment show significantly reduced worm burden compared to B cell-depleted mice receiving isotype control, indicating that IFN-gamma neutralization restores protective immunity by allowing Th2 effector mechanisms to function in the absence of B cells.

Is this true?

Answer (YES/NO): YES